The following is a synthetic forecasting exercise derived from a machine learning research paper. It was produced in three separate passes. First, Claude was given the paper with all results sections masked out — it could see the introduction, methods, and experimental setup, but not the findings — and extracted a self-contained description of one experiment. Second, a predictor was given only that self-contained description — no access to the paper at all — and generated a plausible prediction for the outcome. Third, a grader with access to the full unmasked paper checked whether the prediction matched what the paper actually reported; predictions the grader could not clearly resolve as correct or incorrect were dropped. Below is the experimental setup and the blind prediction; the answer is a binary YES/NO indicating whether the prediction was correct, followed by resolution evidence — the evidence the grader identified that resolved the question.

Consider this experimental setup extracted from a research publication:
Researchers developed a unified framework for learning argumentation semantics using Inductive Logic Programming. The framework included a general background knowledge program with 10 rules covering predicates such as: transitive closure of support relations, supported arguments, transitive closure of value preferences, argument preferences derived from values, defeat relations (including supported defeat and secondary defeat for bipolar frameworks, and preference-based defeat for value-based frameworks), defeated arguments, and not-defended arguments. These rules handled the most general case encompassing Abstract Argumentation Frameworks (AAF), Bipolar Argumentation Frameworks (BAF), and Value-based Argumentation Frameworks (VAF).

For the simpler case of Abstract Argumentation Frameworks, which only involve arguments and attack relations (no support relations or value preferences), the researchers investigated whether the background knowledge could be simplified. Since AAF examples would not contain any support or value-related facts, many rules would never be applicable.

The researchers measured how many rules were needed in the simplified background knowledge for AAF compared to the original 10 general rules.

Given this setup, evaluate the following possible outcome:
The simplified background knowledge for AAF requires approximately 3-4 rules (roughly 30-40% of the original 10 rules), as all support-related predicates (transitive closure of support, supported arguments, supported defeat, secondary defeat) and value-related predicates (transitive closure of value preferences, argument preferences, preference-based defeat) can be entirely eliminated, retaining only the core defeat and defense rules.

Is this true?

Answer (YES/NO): NO